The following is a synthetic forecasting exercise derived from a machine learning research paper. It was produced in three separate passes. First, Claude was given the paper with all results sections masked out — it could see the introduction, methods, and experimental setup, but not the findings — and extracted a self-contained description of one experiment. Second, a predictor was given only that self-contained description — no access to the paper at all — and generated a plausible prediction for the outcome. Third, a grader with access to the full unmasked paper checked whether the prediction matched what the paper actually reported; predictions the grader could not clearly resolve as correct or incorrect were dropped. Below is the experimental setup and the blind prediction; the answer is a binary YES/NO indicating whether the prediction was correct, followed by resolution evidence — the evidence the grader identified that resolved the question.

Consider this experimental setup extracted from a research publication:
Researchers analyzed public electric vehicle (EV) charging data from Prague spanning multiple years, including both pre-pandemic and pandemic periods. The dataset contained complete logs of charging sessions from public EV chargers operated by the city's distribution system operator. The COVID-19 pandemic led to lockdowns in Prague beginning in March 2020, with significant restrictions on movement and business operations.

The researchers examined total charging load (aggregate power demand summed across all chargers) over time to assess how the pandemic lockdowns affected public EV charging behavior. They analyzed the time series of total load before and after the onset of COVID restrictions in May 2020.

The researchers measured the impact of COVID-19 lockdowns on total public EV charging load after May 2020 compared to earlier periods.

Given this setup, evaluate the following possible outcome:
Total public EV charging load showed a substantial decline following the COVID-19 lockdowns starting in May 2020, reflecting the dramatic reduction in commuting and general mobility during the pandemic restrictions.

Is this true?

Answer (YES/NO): YES